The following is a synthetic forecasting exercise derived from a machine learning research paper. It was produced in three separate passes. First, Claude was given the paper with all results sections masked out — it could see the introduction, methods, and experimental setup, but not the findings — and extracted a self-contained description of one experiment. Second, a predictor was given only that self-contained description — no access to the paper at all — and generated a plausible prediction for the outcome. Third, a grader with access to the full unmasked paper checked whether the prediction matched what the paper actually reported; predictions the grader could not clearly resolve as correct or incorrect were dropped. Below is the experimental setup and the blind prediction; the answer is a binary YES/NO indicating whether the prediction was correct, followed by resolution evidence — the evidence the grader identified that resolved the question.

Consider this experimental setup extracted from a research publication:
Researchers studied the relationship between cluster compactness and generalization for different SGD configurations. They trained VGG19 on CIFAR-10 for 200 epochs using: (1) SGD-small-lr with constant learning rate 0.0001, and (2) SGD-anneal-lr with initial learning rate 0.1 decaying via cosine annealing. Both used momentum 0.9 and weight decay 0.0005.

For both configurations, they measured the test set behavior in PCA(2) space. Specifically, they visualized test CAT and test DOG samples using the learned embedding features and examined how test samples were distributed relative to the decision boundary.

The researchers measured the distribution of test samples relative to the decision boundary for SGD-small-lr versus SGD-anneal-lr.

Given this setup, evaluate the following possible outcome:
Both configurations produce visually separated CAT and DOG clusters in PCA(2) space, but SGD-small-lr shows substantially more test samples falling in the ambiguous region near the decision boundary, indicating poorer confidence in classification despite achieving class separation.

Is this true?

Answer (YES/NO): NO